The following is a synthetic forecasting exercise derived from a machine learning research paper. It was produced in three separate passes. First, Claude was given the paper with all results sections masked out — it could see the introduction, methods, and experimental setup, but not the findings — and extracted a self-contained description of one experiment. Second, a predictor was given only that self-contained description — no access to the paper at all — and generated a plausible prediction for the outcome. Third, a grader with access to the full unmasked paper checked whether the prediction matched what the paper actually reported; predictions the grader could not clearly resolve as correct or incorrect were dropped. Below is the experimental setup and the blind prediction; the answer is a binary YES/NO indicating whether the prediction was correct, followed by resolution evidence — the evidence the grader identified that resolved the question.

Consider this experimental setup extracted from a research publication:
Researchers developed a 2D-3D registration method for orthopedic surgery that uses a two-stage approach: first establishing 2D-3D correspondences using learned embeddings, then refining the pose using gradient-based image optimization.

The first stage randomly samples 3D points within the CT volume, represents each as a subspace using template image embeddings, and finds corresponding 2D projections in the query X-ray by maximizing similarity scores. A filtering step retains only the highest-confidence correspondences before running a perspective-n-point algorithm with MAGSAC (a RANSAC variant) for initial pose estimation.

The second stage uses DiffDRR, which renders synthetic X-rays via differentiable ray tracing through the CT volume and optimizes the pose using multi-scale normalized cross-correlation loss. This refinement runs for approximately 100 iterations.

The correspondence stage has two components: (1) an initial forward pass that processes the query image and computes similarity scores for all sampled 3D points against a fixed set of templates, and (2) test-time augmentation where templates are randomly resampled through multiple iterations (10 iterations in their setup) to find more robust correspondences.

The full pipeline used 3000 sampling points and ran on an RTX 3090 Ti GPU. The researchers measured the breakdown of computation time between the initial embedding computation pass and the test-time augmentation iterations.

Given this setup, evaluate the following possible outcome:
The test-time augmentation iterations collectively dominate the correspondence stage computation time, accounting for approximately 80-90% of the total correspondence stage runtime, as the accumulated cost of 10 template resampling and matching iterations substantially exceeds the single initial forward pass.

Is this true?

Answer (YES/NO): NO